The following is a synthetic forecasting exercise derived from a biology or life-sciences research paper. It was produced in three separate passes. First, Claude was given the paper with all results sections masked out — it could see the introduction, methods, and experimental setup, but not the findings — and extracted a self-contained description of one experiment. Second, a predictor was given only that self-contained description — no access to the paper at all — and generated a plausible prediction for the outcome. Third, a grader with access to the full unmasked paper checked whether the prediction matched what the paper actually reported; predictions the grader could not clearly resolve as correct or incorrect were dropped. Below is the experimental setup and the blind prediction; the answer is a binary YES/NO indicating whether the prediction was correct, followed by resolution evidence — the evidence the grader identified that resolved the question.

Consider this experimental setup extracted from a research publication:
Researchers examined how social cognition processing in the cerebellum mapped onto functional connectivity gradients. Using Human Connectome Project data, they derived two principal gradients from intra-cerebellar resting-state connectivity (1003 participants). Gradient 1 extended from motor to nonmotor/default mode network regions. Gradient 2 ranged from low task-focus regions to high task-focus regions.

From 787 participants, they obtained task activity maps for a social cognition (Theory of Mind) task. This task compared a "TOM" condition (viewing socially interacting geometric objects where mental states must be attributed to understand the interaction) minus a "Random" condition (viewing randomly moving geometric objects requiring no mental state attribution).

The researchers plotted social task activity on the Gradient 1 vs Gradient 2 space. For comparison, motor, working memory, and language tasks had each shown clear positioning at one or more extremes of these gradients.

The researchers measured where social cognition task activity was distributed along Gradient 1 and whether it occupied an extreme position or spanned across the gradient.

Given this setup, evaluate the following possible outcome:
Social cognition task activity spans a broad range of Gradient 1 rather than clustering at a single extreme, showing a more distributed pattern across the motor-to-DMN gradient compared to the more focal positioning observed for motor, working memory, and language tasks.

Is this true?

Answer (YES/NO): YES